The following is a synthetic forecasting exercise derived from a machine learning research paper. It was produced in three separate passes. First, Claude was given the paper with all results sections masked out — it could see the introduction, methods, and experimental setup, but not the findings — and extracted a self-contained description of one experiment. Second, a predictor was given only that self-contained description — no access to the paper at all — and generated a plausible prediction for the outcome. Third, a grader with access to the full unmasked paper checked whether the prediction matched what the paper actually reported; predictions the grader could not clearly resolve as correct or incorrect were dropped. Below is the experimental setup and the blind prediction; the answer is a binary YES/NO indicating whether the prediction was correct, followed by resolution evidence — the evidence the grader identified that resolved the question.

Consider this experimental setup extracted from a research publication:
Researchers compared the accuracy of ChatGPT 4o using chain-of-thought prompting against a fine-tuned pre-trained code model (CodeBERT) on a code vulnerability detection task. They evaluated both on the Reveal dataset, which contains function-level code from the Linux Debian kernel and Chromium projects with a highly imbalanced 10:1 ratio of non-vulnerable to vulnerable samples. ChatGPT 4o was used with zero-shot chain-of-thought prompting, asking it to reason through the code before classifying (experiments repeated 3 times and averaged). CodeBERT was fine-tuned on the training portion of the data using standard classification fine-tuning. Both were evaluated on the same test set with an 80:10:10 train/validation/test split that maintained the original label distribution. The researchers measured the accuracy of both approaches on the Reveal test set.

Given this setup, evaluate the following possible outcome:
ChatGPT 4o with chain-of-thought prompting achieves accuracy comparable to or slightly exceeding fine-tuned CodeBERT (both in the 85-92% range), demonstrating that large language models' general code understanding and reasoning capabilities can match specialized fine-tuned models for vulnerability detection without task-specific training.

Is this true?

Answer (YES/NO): NO